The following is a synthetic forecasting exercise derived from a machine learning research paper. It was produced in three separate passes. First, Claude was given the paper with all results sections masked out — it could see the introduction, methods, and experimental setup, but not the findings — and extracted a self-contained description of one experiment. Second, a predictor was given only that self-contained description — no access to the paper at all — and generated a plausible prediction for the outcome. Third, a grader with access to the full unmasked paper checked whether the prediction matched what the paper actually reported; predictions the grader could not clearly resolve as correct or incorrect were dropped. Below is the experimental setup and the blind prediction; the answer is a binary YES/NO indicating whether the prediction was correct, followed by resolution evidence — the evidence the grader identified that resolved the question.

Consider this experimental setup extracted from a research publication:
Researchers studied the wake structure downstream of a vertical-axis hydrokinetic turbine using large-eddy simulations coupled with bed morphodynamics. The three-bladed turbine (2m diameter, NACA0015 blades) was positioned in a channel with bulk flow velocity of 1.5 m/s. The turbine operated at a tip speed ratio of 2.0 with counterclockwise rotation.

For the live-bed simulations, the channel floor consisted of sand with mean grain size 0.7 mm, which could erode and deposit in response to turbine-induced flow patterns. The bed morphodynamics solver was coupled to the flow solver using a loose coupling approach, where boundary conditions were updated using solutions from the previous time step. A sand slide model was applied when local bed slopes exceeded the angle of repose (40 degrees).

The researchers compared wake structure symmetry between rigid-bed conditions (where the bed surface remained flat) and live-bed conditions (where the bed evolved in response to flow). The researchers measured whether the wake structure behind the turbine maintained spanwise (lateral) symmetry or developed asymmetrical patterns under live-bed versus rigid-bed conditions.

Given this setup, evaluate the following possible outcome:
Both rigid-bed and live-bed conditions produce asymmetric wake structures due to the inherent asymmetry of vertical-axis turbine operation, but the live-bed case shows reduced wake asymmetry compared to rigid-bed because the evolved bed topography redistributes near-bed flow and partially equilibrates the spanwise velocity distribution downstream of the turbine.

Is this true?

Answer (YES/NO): NO